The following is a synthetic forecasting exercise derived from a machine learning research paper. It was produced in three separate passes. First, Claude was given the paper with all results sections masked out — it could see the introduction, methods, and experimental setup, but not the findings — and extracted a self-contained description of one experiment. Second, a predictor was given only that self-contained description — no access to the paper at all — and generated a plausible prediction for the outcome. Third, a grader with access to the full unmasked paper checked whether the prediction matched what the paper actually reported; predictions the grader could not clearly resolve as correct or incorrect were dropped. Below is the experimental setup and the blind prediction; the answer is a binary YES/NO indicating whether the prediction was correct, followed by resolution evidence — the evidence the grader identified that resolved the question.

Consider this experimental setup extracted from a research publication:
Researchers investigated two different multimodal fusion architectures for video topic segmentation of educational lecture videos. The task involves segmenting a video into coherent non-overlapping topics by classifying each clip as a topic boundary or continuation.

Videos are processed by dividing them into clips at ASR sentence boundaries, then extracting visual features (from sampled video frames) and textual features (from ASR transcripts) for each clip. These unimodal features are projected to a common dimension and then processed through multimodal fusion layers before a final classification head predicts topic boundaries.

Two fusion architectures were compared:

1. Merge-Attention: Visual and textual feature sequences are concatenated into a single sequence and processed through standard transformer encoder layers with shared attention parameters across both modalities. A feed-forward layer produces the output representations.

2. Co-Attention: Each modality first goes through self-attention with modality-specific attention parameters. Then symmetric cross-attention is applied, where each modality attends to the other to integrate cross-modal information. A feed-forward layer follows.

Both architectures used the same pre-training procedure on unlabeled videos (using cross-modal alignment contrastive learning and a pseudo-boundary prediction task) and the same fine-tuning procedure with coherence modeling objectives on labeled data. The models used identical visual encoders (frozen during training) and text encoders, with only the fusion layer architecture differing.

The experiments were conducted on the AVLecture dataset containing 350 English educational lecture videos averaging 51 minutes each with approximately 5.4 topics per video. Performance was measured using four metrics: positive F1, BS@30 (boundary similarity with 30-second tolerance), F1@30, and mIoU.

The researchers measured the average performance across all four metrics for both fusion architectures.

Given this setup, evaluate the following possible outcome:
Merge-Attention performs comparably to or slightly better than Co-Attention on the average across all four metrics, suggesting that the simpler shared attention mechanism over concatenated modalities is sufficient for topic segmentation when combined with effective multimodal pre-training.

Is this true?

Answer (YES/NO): NO